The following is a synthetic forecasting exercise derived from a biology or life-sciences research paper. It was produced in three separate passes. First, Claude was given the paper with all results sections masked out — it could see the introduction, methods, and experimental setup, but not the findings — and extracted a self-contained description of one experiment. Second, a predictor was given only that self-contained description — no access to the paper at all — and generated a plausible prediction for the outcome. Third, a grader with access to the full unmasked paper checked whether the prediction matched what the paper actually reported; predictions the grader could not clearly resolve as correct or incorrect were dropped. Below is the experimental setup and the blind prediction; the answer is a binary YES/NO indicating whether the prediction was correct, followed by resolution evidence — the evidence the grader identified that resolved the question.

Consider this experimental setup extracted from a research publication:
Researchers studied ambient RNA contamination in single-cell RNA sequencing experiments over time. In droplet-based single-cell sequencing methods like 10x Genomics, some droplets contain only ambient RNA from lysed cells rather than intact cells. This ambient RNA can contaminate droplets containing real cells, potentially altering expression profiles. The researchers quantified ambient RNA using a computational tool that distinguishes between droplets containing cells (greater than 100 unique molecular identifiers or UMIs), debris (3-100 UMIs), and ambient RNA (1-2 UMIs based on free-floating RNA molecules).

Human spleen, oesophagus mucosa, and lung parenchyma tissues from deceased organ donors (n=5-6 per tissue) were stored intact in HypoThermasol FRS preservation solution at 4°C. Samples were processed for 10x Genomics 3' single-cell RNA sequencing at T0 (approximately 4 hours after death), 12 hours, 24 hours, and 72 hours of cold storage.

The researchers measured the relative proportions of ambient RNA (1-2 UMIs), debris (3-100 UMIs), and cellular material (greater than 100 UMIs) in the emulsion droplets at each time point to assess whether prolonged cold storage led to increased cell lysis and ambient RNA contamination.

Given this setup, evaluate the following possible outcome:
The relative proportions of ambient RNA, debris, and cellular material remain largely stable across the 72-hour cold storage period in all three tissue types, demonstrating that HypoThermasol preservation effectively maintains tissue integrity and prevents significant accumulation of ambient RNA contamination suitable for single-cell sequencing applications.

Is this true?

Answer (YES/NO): YES